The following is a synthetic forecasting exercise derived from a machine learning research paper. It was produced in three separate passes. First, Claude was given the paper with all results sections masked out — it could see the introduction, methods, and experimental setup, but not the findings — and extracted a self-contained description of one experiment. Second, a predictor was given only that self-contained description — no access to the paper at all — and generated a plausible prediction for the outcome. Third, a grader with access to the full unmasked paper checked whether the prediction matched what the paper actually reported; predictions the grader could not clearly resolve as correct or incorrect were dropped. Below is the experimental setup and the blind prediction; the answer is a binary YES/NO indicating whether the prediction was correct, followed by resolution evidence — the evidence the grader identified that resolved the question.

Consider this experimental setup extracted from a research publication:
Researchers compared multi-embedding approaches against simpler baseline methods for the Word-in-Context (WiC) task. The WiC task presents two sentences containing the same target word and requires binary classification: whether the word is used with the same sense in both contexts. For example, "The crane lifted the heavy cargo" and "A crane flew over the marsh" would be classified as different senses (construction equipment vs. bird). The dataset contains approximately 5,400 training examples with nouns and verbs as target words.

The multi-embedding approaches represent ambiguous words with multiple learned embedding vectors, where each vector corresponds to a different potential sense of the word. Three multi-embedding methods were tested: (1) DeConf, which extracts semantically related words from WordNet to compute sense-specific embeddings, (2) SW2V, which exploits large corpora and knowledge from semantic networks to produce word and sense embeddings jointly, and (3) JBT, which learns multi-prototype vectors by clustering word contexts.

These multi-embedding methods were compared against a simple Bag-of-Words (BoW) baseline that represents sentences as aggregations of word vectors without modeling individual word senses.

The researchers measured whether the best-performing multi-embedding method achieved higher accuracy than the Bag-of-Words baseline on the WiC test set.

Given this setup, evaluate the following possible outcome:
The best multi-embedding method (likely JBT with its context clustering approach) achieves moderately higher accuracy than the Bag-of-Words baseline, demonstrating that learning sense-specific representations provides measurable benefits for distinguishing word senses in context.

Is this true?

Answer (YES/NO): NO